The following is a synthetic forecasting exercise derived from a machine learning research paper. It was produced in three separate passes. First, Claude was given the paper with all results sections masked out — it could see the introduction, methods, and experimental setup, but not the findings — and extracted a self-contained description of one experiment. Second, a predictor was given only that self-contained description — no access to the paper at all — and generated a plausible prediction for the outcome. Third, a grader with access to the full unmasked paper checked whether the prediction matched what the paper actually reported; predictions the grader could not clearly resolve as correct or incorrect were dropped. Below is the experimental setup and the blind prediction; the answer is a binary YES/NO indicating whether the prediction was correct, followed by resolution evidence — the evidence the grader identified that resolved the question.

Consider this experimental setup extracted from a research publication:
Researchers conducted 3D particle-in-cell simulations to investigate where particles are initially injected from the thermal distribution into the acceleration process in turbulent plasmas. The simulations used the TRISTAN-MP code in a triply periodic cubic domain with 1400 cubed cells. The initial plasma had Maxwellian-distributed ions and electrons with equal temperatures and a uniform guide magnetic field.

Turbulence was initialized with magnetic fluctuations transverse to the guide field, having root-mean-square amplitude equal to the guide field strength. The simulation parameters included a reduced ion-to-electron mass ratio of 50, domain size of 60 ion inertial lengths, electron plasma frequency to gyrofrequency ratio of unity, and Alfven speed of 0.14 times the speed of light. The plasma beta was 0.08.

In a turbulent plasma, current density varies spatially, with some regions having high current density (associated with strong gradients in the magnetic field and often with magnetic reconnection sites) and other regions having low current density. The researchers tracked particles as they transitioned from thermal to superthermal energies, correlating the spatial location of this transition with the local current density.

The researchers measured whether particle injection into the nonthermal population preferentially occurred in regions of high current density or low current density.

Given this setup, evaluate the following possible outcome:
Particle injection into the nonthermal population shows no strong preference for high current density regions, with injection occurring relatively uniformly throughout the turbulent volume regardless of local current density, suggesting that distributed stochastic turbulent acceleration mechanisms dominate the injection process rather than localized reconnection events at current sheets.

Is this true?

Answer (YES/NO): NO